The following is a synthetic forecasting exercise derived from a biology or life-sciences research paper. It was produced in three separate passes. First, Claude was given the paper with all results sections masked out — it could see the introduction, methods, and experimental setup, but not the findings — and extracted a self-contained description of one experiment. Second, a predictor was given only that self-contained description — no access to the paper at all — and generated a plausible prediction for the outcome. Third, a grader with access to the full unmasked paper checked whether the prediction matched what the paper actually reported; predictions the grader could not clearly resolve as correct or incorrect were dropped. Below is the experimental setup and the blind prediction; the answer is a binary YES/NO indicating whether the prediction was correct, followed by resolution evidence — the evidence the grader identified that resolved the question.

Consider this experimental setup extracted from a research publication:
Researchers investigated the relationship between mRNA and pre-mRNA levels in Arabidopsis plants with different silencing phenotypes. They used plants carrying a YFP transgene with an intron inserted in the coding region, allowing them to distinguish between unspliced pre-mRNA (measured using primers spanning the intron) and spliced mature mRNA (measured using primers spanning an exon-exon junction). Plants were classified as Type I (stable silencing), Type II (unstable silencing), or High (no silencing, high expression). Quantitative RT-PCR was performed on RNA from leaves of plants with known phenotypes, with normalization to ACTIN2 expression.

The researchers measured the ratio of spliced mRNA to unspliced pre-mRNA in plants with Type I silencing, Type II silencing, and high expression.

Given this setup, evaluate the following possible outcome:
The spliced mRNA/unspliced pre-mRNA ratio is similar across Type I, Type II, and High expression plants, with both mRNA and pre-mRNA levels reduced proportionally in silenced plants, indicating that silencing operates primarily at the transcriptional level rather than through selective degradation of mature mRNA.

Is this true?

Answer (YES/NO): NO